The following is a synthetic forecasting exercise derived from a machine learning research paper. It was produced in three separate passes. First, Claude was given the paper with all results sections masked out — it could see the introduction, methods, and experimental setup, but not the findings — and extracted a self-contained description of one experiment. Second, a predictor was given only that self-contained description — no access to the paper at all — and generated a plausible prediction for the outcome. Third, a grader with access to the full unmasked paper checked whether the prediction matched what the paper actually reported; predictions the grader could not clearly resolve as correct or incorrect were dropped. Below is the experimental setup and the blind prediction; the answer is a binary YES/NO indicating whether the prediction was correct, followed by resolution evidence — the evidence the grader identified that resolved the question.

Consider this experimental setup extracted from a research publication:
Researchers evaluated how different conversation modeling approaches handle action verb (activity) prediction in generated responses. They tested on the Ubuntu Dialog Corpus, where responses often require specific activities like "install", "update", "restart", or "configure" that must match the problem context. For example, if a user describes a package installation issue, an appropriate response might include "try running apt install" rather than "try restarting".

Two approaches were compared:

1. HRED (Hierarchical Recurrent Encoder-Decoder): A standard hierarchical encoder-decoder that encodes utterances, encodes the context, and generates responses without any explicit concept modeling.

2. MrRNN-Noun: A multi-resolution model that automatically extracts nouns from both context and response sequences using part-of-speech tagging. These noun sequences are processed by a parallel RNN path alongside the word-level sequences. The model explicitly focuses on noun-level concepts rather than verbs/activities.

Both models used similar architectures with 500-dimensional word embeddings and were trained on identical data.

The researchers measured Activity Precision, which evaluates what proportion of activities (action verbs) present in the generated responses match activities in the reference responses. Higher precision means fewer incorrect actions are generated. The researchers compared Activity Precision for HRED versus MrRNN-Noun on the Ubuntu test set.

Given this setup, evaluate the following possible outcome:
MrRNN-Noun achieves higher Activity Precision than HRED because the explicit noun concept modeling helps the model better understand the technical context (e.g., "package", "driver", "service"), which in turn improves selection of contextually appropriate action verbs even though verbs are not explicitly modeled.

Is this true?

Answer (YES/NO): NO